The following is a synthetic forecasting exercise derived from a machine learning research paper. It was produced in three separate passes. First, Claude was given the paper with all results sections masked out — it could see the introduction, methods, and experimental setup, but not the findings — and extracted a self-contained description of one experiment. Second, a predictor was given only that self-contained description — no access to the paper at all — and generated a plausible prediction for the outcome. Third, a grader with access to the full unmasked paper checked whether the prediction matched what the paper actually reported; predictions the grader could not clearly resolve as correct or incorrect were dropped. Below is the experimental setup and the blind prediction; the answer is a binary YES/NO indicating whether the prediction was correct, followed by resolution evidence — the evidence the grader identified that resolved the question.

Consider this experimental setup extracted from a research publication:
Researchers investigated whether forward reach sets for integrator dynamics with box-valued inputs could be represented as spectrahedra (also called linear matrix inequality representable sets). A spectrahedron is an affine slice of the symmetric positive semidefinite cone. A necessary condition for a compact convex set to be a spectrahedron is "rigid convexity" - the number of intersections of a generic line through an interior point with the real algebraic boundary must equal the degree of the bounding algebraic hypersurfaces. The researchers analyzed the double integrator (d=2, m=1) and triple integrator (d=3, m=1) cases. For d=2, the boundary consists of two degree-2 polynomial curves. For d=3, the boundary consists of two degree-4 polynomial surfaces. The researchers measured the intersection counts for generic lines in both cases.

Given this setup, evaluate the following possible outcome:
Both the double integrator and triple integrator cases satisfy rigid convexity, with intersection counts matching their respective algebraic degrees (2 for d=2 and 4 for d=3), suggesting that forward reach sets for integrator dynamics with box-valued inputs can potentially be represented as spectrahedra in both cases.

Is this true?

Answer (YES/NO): NO